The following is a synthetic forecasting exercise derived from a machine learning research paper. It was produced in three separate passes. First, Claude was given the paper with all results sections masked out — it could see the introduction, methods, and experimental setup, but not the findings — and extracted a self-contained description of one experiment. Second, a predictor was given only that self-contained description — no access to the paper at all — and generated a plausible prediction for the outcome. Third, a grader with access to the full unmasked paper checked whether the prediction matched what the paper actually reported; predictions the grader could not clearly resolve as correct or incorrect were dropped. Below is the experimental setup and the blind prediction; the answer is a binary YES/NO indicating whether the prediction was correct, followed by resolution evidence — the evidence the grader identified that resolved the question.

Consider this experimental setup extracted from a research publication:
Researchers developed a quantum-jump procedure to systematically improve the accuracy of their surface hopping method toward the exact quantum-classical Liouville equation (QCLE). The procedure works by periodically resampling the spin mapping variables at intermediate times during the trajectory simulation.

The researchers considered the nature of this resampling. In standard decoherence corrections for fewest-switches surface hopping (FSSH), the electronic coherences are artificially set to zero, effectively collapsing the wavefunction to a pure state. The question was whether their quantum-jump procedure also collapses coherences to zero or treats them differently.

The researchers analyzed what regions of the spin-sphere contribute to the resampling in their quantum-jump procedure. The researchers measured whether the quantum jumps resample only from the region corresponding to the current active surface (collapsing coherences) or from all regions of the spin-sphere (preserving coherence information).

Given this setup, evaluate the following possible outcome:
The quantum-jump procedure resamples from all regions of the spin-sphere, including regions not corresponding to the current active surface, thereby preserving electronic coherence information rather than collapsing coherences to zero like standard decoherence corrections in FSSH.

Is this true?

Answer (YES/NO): YES